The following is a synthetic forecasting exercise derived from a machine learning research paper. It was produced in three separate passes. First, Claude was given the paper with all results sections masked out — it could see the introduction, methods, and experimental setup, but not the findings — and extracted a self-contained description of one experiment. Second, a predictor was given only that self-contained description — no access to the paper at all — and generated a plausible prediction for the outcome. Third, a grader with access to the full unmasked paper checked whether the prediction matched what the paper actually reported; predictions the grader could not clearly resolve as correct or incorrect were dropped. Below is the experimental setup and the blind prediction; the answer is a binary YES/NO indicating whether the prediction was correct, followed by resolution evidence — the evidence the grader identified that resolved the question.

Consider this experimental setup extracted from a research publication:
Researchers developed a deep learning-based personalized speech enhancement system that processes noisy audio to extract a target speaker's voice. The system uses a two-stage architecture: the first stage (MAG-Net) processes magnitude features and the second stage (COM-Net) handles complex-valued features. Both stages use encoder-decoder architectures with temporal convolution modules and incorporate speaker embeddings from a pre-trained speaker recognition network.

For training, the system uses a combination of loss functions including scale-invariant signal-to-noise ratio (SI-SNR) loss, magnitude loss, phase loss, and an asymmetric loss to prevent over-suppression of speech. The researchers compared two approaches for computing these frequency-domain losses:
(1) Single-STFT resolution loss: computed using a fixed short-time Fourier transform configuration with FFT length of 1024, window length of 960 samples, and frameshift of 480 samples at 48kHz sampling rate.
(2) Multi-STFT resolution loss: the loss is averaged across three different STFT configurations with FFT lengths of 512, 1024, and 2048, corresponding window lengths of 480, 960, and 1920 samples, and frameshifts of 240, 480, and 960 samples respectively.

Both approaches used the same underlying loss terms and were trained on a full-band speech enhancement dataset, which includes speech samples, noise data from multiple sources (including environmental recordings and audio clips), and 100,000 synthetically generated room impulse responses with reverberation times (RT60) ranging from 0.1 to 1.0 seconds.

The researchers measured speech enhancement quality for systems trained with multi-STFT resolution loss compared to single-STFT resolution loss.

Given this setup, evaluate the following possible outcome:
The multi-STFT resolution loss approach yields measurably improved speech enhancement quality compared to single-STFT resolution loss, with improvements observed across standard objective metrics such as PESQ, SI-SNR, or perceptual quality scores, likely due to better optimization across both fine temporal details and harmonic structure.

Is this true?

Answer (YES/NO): YES